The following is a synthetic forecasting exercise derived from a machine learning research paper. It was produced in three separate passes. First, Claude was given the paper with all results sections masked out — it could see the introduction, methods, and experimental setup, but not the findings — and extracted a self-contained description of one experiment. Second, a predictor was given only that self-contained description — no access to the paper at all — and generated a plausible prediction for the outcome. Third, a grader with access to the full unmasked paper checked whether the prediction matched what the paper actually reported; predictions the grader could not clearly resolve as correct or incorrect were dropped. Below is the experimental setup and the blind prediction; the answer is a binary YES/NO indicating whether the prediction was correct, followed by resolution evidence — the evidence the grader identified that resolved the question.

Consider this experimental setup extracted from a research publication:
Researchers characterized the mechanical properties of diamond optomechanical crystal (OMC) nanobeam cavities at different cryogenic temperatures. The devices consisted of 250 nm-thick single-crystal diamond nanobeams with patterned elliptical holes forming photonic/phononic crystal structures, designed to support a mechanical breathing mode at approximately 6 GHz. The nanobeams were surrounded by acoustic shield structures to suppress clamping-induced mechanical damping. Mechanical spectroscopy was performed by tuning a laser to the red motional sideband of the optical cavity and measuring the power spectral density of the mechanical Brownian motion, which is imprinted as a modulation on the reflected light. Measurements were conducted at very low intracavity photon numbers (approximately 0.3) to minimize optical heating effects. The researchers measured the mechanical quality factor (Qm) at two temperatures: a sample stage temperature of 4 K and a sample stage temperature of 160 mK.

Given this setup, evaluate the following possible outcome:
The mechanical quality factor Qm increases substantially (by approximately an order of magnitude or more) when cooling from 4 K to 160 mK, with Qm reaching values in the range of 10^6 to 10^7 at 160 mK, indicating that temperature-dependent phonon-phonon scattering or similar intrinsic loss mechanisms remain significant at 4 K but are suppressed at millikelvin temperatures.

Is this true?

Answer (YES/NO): NO